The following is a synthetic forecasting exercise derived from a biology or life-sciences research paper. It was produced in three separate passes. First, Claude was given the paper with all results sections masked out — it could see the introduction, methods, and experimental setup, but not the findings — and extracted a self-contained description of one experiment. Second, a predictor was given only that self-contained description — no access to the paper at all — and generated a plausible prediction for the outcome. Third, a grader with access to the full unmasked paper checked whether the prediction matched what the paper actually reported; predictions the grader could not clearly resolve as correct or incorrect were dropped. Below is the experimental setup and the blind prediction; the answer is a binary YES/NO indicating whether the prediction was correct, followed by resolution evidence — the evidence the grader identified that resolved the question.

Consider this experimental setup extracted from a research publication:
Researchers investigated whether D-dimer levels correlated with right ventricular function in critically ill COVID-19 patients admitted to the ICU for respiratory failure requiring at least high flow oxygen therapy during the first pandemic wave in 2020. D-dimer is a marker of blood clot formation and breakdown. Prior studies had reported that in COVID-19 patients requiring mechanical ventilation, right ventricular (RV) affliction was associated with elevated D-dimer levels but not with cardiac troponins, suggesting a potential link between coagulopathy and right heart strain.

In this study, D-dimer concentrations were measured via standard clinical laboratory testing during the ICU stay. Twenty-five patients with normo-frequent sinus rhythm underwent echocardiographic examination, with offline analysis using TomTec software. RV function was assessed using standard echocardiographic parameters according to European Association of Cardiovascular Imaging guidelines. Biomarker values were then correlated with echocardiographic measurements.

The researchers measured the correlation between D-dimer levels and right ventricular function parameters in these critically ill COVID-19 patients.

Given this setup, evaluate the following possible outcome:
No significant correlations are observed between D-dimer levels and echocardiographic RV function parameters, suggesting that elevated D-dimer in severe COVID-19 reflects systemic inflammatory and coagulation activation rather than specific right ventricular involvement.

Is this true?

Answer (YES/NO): YES